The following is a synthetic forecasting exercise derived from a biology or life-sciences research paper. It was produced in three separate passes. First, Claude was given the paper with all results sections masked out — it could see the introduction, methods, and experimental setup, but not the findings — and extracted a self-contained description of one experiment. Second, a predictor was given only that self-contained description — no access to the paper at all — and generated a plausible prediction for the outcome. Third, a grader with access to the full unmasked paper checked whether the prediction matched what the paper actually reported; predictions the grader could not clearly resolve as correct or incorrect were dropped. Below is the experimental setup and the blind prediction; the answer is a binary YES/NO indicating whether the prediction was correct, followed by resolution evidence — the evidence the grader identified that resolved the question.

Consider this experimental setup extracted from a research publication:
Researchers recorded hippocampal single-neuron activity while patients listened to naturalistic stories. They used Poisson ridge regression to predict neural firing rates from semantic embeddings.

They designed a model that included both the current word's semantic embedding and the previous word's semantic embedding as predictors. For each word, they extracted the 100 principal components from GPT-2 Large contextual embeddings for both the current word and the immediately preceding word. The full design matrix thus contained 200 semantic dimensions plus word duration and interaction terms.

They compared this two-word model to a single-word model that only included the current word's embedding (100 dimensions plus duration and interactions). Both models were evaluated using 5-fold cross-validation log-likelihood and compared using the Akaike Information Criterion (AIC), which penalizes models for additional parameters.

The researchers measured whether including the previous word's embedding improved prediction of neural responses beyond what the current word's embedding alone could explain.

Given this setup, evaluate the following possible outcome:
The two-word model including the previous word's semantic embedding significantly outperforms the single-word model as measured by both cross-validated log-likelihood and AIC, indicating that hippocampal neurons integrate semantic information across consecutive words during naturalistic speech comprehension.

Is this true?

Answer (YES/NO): NO